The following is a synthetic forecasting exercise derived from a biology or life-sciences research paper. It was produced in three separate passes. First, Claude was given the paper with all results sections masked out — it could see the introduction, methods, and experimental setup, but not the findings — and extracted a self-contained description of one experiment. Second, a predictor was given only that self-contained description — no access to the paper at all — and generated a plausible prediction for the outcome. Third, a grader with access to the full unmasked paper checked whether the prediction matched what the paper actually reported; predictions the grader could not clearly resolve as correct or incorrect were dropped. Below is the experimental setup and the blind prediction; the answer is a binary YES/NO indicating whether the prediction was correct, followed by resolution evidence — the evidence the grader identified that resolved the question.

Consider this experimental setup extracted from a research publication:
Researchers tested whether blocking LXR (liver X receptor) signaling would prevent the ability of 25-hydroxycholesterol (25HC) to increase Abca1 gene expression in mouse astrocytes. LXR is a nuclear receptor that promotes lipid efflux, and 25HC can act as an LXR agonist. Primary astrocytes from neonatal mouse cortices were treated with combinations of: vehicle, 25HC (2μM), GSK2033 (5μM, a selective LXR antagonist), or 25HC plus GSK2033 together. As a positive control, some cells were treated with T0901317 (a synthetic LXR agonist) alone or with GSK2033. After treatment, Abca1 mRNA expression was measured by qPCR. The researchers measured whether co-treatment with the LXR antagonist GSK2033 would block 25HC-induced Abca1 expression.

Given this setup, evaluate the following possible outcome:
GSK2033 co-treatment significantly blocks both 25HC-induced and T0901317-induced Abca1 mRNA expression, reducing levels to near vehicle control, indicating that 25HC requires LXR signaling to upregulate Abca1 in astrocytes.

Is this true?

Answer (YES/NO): YES